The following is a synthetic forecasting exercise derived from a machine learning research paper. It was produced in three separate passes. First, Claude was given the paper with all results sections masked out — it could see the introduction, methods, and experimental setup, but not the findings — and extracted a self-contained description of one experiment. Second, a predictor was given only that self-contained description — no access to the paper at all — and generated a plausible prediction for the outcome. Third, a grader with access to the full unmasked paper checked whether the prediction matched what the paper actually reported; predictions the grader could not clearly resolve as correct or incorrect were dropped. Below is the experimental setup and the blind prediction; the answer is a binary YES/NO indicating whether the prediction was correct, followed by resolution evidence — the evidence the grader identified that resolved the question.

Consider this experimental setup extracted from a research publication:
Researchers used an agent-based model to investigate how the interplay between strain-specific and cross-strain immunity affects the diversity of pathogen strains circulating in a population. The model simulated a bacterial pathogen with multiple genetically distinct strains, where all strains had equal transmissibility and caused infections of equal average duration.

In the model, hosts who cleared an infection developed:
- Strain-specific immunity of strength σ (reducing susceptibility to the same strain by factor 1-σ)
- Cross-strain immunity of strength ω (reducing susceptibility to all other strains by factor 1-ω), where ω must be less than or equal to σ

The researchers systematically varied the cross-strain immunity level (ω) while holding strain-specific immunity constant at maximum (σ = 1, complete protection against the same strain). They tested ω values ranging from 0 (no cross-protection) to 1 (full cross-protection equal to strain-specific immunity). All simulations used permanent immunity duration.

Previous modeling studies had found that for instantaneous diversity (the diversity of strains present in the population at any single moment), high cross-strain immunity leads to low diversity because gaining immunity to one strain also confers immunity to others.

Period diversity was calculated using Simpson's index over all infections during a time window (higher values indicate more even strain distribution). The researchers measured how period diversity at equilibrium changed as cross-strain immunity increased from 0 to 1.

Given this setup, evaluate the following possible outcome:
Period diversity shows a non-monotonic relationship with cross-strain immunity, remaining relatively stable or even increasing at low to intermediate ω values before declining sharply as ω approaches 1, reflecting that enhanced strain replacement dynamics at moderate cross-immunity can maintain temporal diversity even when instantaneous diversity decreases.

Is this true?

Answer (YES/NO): NO